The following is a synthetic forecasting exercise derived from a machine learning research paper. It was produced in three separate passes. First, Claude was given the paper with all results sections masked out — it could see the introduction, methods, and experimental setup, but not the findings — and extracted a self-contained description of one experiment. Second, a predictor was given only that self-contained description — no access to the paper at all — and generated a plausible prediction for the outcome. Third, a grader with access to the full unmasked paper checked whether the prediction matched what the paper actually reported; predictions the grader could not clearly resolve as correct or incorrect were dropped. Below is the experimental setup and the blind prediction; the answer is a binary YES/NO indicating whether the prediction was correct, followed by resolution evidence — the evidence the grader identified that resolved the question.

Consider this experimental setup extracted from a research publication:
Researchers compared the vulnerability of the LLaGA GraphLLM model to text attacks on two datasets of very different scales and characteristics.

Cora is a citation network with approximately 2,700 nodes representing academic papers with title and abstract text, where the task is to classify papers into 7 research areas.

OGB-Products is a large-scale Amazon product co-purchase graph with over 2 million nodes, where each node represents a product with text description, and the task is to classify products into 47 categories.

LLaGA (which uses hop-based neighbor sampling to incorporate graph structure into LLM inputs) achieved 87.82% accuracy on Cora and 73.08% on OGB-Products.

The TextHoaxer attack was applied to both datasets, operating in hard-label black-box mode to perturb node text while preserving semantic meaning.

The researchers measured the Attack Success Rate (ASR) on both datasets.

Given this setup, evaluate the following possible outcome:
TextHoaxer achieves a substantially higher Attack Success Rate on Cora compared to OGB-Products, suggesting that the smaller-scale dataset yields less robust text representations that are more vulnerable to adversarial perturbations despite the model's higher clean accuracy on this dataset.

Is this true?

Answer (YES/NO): YES